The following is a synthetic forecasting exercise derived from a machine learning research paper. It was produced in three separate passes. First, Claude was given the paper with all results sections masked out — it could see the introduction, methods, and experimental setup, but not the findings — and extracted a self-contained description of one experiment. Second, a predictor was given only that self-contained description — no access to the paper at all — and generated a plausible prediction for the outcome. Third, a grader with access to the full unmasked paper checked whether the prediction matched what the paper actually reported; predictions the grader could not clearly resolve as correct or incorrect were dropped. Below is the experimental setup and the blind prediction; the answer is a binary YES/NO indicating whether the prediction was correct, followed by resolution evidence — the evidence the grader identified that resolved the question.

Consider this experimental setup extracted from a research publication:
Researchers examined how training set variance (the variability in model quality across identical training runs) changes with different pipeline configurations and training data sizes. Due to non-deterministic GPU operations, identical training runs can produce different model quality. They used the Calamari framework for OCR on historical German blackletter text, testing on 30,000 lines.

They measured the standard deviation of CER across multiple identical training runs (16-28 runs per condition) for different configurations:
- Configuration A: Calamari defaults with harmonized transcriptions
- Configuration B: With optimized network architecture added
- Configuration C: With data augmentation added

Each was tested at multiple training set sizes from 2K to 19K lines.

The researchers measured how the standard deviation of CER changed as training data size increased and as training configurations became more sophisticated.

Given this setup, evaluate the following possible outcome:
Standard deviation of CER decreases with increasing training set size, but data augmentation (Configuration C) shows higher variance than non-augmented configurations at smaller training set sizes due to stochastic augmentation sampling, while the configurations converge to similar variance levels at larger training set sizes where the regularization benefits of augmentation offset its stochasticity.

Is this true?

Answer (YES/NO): NO